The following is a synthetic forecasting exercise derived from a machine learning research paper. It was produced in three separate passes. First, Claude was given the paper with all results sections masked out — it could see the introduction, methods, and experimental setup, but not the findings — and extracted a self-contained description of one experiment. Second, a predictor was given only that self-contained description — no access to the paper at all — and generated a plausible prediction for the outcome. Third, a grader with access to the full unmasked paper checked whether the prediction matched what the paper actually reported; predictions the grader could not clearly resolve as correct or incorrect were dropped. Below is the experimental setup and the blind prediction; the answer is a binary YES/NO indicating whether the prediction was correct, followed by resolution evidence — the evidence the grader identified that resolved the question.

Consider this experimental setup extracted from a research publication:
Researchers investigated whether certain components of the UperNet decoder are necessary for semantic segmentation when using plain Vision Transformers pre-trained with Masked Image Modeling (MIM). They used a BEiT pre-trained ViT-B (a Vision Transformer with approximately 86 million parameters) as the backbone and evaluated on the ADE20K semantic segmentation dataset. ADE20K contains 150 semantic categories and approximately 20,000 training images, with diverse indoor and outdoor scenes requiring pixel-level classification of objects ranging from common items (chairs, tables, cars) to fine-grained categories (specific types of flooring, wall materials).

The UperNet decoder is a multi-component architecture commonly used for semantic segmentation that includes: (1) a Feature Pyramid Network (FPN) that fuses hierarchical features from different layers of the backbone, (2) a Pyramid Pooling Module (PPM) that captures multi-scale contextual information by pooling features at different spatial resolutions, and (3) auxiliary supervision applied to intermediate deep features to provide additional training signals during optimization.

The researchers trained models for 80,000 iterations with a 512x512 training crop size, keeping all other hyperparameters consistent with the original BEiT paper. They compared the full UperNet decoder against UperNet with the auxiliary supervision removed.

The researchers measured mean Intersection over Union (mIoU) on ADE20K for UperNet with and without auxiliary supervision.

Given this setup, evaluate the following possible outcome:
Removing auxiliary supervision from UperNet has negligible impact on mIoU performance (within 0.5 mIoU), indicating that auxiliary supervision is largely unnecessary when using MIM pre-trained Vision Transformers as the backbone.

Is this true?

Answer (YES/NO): YES